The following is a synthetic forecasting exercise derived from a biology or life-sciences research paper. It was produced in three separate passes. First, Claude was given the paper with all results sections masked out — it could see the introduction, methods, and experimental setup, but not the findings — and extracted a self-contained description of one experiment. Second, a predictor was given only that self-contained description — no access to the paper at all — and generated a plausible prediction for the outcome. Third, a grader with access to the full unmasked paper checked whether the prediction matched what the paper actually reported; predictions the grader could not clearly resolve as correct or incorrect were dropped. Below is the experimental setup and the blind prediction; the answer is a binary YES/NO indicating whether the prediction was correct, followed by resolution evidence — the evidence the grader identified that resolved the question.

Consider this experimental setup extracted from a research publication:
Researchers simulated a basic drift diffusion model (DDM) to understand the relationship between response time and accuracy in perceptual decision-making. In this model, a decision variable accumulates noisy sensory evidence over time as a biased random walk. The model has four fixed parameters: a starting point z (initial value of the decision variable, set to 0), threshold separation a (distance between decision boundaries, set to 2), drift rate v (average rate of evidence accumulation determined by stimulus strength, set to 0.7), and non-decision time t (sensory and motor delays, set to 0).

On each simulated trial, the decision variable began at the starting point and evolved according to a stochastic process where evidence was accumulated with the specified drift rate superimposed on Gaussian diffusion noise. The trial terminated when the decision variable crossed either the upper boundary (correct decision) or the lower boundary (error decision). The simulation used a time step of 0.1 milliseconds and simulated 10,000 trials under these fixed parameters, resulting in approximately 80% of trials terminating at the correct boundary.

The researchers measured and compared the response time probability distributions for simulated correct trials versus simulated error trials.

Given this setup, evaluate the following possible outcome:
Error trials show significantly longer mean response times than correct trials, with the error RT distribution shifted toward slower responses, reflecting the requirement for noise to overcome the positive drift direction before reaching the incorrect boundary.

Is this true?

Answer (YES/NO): NO